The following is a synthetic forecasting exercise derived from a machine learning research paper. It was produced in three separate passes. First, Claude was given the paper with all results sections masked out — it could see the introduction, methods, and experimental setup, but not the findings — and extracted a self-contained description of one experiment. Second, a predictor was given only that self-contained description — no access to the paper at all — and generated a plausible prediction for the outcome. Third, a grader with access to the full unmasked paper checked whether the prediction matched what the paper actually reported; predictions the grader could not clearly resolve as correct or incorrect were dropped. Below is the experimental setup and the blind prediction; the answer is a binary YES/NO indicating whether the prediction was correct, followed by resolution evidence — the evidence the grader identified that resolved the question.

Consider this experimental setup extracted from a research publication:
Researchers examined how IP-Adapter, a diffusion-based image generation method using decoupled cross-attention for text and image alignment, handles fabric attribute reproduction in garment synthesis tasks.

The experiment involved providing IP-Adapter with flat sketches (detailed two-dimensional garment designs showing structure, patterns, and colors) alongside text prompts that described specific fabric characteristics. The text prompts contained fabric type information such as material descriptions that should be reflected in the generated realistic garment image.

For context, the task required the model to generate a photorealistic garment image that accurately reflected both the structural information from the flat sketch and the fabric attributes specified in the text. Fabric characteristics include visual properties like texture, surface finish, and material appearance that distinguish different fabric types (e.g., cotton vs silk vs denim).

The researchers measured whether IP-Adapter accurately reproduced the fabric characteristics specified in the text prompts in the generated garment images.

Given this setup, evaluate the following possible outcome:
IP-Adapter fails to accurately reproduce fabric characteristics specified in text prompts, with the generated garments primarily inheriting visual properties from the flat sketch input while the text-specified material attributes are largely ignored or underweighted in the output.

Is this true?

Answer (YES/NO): YES